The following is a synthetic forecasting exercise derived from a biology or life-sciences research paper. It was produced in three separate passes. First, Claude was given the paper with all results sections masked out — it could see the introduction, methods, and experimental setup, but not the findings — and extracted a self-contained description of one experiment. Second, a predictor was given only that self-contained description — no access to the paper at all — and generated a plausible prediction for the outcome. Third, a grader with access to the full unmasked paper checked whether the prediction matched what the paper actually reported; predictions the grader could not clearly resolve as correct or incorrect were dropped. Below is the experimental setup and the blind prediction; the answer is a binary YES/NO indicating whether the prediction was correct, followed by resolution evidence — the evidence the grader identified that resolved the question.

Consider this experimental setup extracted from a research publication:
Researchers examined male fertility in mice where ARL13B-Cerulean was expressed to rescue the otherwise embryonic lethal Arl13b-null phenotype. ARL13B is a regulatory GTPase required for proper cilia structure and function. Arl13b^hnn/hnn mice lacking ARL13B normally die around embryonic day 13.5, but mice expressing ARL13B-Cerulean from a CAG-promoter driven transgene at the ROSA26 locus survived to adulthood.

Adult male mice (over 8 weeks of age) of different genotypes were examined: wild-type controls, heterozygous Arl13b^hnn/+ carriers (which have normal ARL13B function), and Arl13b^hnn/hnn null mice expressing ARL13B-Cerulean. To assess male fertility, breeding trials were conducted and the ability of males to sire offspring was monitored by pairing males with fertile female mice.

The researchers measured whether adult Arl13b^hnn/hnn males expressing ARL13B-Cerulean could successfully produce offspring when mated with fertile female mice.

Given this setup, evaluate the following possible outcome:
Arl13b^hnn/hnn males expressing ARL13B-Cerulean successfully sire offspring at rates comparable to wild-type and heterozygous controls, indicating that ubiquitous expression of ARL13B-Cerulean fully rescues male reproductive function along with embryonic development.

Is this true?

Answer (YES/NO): NO